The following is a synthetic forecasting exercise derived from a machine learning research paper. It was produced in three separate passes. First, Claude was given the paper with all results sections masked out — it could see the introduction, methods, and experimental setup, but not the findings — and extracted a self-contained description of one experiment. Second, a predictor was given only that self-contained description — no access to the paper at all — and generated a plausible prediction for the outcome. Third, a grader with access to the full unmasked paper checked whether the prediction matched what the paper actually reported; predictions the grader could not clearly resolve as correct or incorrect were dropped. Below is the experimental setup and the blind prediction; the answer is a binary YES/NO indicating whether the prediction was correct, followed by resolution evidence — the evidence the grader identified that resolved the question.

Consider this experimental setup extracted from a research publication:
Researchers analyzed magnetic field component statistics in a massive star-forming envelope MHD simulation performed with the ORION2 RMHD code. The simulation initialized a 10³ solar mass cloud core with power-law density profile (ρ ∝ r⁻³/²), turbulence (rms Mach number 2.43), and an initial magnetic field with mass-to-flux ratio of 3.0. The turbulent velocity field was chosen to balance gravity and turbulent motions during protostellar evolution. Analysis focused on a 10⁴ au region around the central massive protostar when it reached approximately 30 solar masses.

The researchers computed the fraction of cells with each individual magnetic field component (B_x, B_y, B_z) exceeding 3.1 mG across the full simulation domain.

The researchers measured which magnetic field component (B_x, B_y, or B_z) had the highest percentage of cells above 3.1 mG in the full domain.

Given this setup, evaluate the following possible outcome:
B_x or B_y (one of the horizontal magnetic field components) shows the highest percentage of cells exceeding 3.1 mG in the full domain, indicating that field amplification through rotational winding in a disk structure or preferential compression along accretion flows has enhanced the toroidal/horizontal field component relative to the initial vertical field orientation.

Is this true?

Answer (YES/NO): NO